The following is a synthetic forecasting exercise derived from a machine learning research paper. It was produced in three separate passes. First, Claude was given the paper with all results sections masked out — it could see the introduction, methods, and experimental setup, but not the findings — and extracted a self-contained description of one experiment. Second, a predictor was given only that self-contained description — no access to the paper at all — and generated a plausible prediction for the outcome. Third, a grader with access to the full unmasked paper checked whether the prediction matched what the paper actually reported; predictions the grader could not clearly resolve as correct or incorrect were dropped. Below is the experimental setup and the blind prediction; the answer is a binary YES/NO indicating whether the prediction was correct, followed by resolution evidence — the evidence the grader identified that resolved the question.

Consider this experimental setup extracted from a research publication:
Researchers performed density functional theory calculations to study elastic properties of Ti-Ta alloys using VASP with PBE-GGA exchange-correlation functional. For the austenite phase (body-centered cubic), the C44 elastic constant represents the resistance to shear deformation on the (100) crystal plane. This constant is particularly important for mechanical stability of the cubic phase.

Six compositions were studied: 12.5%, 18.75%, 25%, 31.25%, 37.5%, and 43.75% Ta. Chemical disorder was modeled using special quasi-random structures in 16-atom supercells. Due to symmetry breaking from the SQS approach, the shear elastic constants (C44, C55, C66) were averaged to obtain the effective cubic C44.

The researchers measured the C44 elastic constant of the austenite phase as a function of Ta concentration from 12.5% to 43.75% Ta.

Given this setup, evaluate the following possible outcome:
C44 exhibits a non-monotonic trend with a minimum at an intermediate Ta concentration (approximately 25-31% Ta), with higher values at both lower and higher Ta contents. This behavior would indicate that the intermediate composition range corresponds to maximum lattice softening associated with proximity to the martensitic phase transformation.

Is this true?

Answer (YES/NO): NO